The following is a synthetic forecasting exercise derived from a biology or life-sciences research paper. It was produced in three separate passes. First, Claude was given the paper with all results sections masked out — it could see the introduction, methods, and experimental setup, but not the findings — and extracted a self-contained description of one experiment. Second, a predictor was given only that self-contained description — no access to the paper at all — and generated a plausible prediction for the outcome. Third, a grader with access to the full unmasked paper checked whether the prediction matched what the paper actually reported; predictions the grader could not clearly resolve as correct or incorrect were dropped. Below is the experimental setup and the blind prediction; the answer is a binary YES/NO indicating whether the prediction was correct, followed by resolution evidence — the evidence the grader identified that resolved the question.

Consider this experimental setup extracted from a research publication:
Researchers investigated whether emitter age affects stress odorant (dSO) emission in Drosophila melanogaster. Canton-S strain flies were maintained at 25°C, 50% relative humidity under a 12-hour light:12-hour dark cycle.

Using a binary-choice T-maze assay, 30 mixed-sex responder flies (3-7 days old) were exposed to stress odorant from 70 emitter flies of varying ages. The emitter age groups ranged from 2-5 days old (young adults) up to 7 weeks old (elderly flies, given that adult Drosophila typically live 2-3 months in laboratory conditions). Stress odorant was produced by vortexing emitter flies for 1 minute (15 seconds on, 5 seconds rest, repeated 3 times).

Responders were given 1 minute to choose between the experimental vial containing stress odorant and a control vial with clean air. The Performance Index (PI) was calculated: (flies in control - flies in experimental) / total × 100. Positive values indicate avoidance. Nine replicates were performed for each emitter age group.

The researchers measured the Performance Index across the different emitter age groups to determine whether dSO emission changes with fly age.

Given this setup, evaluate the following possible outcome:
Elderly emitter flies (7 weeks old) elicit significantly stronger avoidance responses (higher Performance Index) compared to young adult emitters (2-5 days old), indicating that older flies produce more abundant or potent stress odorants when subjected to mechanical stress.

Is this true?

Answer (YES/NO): NO